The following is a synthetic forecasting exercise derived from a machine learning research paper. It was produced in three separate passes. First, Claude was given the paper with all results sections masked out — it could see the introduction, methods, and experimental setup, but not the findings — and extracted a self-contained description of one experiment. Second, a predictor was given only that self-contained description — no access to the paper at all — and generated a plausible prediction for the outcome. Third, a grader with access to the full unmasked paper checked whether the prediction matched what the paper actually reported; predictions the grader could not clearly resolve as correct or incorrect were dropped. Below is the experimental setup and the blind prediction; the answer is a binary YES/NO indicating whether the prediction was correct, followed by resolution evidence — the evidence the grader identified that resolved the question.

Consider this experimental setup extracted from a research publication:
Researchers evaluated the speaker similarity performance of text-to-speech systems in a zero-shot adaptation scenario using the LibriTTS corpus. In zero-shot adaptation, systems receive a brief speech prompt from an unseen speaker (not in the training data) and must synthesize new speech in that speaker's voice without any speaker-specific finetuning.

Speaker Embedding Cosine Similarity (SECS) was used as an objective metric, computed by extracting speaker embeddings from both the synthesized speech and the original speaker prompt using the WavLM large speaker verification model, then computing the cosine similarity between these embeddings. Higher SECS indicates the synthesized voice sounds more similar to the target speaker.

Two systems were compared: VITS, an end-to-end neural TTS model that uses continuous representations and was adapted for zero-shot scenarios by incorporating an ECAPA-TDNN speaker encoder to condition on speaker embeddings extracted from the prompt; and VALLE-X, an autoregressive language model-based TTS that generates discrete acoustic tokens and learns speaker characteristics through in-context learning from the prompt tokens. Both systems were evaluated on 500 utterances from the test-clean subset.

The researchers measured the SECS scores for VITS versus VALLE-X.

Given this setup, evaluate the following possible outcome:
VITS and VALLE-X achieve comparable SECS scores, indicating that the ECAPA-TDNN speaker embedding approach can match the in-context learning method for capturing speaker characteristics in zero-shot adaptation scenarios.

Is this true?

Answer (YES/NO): NO